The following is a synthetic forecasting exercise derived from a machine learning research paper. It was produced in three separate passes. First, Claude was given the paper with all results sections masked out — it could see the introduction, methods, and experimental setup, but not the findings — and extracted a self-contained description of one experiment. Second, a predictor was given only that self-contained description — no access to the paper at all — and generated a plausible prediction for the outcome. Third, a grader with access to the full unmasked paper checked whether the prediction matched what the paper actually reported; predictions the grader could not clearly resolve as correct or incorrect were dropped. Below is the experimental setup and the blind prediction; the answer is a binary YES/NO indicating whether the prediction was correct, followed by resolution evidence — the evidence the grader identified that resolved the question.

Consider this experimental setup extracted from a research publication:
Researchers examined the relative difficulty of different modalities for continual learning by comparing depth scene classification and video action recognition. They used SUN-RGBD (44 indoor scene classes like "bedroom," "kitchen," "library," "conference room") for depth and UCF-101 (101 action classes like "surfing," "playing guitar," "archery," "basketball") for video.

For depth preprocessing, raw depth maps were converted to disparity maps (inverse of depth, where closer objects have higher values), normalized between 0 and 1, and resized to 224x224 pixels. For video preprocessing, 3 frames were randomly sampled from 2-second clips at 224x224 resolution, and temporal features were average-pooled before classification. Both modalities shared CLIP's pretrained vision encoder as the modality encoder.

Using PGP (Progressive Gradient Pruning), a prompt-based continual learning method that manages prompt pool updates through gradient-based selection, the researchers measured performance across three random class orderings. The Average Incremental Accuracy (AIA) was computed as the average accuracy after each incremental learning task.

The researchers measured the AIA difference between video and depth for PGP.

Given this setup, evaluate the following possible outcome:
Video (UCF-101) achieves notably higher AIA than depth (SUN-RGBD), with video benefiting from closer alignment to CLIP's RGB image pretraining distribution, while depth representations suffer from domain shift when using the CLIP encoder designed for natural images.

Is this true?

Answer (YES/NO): YES